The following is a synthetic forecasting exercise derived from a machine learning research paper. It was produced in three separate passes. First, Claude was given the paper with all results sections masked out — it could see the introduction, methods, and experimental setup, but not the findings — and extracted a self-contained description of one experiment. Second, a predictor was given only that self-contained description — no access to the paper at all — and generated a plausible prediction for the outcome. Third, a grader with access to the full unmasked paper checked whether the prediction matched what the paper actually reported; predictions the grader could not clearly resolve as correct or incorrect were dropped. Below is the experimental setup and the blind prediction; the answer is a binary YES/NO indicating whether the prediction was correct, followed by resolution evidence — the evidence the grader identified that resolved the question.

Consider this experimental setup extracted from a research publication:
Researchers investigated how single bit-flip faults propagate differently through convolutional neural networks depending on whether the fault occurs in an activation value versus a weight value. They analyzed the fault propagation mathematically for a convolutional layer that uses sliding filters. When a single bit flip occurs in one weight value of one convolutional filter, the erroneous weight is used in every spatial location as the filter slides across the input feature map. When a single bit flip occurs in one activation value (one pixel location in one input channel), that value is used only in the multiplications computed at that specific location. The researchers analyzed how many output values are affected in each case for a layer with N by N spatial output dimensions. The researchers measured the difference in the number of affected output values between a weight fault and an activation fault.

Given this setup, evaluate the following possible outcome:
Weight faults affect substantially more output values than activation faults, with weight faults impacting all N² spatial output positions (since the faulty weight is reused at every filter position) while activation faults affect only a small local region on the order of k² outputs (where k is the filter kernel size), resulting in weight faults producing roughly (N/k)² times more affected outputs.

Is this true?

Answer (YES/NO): NO